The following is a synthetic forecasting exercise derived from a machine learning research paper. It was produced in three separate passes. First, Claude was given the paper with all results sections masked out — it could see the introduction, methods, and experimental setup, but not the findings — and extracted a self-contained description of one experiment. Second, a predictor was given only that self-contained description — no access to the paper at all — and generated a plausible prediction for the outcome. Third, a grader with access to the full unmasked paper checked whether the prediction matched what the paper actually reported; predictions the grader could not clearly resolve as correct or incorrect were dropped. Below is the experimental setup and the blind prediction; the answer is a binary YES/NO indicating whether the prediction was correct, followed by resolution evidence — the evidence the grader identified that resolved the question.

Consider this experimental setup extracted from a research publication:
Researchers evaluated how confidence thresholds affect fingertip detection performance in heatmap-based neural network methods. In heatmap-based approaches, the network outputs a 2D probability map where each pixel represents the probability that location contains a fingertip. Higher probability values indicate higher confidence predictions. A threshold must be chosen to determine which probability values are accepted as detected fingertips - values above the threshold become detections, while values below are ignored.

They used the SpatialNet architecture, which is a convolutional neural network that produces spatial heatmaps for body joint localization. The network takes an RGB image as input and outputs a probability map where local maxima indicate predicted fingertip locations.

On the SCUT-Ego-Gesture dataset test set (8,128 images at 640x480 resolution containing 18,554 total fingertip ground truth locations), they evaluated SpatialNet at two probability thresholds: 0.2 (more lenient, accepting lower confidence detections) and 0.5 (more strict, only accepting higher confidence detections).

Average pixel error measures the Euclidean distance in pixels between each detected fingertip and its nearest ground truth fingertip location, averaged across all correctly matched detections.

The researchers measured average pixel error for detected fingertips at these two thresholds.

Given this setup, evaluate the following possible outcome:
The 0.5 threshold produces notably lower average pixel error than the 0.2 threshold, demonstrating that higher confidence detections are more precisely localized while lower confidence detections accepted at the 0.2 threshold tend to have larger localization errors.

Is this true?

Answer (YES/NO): NO